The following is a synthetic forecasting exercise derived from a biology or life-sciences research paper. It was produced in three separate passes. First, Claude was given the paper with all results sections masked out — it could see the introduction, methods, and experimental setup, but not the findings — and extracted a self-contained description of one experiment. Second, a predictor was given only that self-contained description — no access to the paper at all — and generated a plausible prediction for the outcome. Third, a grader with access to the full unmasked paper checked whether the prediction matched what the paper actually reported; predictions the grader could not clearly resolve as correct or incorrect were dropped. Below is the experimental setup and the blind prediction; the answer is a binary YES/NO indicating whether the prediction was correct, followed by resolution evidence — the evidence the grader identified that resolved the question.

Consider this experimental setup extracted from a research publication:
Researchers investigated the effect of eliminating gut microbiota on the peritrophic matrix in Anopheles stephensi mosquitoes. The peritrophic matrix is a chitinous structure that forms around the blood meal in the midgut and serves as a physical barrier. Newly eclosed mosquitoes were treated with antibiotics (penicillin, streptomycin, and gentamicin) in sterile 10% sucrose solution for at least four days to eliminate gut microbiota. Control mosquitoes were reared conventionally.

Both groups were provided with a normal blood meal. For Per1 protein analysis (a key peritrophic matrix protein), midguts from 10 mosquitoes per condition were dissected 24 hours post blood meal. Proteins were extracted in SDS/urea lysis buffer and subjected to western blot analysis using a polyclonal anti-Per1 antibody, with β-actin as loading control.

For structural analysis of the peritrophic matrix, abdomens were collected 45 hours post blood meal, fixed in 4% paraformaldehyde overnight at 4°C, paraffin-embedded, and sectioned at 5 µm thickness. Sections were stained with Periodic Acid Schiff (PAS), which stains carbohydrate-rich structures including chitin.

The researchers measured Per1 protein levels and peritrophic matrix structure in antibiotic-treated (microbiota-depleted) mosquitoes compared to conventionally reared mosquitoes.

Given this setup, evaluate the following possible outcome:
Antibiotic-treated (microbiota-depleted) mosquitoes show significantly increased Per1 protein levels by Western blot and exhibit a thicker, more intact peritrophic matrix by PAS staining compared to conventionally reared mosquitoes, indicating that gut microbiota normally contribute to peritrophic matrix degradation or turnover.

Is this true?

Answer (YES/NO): NO